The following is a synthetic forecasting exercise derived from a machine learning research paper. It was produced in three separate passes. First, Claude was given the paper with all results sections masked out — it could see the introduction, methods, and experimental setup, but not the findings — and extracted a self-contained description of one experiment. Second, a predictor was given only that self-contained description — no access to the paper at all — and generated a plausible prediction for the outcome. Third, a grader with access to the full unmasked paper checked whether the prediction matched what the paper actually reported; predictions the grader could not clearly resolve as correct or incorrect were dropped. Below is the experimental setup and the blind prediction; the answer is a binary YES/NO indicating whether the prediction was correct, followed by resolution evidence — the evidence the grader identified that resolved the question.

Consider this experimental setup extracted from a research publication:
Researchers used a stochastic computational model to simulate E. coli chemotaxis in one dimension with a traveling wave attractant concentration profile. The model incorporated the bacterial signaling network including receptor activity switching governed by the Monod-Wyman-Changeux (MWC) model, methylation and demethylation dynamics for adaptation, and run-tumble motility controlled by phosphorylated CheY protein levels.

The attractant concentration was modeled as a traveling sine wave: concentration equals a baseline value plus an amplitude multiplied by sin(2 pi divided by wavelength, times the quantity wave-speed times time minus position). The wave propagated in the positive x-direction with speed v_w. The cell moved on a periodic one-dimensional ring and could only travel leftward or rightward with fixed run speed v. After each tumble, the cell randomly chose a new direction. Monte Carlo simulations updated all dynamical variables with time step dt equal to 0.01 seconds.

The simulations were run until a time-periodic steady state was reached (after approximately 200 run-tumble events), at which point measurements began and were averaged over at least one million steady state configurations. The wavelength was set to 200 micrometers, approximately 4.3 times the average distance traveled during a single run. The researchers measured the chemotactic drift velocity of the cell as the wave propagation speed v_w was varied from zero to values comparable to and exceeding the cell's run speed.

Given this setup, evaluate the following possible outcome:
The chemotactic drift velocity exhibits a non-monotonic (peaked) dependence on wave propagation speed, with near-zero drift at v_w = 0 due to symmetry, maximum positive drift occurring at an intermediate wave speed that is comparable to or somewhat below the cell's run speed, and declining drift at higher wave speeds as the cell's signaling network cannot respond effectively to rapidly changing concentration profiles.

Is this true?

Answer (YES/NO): NO